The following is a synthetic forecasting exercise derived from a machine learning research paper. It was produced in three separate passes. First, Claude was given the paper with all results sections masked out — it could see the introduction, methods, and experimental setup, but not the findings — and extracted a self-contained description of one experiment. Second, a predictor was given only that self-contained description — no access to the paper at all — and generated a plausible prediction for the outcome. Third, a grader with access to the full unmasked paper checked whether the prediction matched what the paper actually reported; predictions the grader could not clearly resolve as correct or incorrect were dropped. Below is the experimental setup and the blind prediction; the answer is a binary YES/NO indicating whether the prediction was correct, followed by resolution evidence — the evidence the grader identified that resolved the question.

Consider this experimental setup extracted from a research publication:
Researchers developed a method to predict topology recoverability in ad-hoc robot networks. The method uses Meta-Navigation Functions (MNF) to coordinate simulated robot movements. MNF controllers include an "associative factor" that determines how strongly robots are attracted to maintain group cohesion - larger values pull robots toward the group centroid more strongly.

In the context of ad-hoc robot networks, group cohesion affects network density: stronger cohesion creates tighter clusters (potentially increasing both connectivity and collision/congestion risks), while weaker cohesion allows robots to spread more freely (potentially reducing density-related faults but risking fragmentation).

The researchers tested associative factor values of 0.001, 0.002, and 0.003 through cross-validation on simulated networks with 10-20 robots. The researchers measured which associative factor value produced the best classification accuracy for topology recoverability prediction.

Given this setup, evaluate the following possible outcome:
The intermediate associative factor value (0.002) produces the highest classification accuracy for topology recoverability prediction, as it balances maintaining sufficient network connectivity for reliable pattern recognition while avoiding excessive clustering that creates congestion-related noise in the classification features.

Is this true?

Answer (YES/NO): NO